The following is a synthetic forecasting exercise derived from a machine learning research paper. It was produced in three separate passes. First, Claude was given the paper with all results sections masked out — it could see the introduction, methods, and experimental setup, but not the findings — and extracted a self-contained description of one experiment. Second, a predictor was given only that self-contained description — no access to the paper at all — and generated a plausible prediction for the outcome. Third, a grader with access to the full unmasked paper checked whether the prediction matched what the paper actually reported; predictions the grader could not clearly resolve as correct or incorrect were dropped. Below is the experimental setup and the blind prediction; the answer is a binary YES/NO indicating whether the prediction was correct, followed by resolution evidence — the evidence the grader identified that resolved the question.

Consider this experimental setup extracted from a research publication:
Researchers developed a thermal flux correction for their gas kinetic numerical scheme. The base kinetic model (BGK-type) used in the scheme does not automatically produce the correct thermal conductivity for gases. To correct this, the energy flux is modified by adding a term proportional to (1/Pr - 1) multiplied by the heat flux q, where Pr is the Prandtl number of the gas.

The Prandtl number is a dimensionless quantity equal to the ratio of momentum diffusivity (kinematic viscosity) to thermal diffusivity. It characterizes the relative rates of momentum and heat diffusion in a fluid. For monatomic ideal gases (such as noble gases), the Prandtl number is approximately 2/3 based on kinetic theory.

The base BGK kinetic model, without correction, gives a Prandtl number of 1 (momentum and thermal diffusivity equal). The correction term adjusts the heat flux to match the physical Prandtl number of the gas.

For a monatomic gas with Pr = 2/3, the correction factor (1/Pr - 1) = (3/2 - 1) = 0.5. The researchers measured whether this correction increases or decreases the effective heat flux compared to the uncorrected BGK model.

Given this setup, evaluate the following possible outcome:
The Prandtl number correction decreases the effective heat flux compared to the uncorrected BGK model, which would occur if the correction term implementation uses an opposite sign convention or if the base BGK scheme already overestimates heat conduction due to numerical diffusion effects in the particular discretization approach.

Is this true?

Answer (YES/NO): NO